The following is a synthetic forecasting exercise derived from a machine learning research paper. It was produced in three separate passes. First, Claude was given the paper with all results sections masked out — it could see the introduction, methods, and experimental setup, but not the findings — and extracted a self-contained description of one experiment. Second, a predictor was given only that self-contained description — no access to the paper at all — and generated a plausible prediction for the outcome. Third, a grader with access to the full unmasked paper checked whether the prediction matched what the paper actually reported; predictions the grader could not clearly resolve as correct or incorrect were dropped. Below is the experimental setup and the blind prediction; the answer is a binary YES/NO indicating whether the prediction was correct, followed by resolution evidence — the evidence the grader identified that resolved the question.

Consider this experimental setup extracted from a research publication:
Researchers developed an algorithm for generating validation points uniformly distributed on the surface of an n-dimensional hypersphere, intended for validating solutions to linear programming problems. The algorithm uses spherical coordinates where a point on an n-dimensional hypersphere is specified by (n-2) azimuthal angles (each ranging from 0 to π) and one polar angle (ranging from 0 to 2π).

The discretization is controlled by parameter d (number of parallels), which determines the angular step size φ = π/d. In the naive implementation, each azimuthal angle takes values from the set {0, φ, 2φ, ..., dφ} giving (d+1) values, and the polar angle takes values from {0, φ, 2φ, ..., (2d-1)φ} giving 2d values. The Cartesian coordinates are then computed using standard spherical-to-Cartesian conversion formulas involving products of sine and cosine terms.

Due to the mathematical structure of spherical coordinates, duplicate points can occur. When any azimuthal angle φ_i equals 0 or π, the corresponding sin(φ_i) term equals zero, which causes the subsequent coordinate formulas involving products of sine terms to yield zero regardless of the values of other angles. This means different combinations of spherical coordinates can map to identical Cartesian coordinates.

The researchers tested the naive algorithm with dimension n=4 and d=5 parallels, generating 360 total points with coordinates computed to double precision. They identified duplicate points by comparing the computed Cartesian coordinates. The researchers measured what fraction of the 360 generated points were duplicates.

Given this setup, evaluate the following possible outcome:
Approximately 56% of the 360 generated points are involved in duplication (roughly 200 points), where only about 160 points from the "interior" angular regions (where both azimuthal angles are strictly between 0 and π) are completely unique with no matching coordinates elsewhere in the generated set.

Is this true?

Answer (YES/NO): NO